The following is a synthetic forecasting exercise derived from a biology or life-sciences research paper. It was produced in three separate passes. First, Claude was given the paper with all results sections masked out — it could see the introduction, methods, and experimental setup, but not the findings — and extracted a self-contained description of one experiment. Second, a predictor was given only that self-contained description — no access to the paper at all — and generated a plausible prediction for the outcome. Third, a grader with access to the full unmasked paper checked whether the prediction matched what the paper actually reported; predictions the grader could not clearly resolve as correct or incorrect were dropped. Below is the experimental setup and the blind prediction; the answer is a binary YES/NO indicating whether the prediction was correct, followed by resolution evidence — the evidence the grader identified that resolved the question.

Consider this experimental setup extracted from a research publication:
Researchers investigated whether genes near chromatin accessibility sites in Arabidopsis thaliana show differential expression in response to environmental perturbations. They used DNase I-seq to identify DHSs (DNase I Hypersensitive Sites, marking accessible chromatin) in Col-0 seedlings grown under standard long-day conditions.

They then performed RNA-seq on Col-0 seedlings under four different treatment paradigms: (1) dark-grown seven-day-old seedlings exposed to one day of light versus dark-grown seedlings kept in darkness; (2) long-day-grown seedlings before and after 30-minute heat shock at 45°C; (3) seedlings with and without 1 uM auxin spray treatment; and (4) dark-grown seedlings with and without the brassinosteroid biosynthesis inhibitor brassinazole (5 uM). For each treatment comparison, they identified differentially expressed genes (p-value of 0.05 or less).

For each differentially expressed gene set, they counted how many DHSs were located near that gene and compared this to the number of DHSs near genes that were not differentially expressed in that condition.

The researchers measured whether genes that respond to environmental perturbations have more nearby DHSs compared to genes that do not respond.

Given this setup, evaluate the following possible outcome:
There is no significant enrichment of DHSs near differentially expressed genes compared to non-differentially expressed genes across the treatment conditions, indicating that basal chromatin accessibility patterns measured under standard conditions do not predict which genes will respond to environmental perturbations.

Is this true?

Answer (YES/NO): NO